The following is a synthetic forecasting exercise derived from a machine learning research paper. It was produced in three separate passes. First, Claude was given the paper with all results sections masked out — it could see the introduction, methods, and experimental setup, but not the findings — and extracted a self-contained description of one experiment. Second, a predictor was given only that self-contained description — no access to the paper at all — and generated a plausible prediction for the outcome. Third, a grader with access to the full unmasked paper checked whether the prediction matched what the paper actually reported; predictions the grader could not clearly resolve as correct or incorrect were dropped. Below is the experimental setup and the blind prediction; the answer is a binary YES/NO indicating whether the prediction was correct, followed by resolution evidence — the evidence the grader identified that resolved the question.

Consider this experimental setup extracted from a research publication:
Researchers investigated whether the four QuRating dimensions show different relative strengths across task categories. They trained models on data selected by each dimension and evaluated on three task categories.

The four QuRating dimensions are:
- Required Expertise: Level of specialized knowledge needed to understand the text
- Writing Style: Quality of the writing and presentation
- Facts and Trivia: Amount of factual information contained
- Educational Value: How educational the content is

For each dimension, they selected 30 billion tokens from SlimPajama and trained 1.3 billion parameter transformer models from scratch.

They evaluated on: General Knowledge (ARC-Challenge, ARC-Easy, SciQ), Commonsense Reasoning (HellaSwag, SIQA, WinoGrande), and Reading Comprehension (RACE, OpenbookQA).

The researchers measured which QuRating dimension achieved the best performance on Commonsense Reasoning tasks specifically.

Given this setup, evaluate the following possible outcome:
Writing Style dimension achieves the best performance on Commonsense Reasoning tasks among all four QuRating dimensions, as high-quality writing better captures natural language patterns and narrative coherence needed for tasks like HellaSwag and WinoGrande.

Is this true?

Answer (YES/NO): NO